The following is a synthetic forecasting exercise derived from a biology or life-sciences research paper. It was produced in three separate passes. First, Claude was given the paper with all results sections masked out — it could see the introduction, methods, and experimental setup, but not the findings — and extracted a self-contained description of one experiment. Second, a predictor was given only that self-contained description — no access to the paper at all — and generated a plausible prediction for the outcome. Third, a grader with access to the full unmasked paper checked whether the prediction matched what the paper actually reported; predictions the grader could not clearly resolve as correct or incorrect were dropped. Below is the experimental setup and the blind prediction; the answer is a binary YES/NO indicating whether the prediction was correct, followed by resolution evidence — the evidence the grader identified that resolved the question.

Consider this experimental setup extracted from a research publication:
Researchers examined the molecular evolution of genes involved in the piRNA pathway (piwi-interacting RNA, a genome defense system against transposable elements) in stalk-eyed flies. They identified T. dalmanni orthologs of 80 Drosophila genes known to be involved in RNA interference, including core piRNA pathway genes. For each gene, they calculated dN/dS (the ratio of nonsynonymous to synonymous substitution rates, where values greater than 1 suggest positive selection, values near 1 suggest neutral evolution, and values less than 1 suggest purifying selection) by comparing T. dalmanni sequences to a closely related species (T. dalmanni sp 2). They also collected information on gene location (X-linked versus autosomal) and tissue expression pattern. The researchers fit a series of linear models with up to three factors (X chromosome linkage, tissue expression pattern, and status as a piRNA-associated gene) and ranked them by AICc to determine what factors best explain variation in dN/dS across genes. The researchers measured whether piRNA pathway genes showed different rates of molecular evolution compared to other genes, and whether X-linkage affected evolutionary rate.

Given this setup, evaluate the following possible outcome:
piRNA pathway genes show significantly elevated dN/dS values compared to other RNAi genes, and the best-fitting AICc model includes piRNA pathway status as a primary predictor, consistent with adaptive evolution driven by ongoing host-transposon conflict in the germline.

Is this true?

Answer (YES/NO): NO